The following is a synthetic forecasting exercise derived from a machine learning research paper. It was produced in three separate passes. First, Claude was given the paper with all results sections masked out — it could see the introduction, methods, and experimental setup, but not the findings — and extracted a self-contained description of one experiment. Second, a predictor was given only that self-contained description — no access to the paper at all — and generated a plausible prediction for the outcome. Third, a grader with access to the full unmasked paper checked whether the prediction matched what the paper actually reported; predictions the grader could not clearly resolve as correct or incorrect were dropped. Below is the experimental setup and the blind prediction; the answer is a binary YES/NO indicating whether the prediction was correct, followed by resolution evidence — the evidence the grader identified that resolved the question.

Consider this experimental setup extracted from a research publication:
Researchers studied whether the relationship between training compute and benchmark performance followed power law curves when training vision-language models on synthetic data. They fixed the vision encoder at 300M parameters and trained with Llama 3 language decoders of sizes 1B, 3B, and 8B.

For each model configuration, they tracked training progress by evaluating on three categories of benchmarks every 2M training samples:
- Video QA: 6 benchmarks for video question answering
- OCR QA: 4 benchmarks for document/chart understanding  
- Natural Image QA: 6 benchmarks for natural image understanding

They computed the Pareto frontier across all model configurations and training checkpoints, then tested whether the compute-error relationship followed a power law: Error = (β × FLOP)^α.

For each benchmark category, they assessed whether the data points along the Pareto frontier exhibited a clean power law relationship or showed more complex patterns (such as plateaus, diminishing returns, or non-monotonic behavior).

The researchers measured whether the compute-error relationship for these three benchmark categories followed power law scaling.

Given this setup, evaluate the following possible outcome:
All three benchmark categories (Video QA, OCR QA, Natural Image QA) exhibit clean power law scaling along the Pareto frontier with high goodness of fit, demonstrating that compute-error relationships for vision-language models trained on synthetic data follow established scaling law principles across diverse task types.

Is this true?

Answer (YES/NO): YES